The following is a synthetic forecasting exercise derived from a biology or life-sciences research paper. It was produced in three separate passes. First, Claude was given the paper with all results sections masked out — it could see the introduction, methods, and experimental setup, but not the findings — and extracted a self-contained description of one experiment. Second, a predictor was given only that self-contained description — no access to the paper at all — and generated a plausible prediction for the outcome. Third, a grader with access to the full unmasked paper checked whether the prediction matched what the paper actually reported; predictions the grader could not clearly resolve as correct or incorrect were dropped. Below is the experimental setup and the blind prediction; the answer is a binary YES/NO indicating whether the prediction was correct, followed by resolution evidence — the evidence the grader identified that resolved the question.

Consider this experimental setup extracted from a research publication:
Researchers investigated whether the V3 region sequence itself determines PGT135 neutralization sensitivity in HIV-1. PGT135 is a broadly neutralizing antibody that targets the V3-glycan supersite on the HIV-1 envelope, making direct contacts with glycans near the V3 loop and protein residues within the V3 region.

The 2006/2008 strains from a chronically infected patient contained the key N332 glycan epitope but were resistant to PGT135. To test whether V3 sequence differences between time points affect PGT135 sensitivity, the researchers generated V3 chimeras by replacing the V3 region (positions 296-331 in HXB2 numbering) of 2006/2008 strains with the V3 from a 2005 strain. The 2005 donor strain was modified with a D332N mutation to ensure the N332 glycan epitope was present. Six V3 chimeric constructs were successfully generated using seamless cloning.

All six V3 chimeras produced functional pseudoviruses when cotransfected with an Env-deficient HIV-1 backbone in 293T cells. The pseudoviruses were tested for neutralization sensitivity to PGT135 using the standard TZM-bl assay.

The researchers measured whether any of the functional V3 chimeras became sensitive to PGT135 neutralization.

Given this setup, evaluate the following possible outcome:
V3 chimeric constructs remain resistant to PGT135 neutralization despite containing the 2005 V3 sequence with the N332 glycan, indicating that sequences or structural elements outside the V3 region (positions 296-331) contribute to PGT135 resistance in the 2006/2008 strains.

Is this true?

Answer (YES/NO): YES